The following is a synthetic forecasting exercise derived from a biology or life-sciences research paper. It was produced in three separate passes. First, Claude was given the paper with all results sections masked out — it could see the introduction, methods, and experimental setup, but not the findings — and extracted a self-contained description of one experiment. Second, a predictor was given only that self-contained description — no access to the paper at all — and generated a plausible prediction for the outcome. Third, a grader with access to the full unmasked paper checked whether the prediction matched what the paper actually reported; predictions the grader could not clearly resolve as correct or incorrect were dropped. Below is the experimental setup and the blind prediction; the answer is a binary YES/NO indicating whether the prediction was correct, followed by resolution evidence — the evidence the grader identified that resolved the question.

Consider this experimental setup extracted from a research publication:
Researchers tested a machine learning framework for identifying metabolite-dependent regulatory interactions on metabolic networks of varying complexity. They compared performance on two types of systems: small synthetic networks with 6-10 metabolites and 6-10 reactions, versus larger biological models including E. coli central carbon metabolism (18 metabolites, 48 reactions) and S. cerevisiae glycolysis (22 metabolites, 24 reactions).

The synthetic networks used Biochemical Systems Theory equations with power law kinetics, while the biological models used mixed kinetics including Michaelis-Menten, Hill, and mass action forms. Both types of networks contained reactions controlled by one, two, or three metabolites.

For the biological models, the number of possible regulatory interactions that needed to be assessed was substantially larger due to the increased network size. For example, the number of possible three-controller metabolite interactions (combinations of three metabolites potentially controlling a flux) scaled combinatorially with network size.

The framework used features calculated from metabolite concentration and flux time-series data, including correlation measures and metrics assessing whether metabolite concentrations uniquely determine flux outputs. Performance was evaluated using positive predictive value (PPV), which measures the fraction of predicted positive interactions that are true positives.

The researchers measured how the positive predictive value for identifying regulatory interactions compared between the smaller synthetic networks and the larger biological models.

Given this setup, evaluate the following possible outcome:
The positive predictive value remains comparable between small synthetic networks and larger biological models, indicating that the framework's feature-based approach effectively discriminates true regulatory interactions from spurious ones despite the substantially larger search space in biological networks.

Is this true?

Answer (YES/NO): NO